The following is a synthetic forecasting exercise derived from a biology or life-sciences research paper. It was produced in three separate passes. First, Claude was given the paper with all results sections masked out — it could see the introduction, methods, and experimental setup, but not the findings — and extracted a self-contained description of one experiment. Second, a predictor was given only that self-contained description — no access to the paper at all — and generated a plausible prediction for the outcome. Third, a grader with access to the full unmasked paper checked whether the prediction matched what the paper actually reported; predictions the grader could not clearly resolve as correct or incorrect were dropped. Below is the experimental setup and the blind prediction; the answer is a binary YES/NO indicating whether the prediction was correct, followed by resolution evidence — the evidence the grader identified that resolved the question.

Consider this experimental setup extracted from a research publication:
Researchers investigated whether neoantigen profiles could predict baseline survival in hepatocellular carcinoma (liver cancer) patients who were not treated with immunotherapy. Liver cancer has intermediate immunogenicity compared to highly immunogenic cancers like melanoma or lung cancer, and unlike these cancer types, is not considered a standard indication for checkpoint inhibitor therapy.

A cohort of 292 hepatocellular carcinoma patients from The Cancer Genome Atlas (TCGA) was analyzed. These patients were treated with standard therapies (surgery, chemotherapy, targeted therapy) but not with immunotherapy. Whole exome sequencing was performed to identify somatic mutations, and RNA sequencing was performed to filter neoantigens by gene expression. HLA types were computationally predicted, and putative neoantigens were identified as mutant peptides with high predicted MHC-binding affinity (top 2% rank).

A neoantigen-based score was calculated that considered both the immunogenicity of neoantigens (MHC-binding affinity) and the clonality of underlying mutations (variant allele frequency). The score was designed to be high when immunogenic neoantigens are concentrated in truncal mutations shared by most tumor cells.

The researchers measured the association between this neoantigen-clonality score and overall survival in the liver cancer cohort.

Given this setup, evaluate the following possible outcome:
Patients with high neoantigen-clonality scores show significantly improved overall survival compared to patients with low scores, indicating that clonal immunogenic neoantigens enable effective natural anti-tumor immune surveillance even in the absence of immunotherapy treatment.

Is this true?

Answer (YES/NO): NO